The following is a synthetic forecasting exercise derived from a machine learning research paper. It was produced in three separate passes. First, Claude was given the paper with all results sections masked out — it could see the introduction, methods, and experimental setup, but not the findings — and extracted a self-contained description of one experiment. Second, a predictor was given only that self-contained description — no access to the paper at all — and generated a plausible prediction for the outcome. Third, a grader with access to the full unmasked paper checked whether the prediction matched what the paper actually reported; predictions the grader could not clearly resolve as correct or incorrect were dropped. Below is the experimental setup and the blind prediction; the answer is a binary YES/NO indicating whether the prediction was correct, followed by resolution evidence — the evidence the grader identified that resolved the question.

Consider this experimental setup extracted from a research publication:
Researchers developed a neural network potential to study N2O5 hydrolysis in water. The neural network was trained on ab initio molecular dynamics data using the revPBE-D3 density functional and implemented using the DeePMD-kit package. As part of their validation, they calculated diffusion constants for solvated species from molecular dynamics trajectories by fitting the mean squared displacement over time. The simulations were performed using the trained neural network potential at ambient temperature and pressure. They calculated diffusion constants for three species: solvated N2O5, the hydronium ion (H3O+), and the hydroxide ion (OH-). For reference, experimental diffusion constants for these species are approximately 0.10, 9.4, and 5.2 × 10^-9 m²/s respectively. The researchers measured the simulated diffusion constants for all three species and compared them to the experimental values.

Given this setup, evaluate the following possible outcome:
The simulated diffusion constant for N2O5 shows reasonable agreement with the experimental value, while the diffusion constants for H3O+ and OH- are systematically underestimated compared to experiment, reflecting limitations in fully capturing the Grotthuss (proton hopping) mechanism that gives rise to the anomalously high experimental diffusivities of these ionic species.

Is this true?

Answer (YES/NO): NO